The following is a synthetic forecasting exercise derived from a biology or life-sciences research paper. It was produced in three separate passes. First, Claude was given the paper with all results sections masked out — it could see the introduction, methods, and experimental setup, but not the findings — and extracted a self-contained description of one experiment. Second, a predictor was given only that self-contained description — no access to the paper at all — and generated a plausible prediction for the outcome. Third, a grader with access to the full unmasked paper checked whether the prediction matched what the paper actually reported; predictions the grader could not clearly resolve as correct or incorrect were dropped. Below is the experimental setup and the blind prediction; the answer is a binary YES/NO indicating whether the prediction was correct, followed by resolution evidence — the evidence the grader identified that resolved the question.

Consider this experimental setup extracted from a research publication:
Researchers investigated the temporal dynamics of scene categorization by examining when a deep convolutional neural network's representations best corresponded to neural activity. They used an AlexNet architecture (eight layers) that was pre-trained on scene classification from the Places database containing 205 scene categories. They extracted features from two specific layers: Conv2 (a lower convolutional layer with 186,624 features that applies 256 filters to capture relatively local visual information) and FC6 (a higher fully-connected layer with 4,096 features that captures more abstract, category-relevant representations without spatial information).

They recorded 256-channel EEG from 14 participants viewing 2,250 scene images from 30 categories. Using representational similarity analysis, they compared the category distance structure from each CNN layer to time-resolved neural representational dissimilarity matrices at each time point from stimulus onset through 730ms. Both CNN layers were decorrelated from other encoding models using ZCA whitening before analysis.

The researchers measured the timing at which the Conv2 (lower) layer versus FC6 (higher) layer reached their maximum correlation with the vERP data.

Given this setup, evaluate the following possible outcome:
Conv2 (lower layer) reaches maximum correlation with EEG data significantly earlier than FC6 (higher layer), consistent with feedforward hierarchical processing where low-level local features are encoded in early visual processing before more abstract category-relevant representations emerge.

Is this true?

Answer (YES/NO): NO